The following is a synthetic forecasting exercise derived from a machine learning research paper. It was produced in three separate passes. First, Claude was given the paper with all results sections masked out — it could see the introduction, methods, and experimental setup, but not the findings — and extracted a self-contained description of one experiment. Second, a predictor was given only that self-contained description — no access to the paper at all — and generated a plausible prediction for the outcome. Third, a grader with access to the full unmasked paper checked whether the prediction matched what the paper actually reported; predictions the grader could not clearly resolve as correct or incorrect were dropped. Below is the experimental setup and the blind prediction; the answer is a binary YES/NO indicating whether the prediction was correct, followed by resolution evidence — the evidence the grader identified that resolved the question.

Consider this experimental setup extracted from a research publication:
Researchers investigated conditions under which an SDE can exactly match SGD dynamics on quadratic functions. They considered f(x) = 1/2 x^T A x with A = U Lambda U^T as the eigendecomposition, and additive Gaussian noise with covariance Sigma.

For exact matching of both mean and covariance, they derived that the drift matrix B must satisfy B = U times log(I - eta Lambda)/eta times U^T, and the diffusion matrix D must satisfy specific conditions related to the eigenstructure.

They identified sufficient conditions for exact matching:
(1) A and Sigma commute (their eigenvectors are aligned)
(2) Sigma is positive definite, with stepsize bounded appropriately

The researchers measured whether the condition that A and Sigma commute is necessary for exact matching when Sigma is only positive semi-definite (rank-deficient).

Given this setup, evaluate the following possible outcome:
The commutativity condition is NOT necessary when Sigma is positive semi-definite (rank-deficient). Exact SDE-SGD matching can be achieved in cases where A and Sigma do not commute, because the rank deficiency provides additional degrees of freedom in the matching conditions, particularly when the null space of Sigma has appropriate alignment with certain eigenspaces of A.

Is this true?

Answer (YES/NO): NO